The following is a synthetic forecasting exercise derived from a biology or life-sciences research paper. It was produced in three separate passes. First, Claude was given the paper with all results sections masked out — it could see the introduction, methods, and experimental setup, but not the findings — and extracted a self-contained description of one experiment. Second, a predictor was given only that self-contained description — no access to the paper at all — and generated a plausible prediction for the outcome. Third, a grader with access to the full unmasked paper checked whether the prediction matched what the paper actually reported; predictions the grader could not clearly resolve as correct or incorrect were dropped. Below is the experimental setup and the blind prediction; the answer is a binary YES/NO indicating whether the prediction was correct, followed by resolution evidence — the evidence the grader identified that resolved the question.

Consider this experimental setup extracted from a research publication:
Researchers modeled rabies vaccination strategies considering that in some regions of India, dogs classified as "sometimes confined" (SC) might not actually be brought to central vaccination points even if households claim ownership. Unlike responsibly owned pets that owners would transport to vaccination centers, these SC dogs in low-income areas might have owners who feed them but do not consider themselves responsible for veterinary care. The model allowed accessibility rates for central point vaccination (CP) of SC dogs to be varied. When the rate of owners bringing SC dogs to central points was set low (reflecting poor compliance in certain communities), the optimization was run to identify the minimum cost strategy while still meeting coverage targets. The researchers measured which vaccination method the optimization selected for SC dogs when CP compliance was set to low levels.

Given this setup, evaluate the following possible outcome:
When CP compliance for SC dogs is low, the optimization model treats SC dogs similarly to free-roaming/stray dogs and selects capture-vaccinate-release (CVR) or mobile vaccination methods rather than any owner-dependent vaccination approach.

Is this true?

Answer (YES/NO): NO